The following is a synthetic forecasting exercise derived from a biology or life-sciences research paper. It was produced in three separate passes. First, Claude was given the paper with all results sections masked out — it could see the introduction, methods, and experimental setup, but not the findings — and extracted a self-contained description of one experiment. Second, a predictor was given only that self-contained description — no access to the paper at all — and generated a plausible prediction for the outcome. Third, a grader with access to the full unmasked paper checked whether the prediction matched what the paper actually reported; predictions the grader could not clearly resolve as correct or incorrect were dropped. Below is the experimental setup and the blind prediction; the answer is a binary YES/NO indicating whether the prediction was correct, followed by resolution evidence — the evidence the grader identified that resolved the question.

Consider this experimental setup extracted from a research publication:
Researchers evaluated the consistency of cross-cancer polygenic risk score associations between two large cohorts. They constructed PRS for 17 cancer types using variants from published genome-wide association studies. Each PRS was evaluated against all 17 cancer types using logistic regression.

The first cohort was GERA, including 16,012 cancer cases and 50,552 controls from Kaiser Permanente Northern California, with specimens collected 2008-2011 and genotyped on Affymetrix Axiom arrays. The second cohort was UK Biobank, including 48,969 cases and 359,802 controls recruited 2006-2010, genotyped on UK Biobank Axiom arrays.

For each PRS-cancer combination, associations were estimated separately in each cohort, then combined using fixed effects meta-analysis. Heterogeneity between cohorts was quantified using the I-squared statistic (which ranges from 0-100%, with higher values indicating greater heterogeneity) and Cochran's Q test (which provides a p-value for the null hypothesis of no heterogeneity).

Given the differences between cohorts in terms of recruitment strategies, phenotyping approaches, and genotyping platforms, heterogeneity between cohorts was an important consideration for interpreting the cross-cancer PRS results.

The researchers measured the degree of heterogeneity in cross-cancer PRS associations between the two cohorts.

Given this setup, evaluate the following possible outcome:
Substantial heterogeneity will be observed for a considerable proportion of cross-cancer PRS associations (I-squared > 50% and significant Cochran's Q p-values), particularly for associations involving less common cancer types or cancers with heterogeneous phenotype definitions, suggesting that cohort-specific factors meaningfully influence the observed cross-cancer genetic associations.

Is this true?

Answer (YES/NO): NO